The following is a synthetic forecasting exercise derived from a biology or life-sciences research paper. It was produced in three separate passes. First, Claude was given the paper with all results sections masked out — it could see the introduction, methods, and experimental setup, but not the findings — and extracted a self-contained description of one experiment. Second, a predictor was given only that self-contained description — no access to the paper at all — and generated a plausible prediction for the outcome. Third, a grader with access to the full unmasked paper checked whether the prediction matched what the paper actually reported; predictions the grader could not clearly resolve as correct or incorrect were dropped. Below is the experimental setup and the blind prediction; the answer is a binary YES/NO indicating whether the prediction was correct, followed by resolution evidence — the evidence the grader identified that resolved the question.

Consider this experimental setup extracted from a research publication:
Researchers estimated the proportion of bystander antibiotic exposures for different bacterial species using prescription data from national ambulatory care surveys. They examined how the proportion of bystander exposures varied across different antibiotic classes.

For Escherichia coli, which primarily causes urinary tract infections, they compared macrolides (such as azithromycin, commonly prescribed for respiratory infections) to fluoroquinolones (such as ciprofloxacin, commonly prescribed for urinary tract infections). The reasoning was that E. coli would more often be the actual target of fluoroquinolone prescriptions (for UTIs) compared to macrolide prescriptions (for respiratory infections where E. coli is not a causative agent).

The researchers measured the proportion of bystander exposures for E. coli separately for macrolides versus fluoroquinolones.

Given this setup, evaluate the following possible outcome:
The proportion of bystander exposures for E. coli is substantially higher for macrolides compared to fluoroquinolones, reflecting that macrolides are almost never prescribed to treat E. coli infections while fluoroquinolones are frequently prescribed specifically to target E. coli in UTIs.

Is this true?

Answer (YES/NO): YES